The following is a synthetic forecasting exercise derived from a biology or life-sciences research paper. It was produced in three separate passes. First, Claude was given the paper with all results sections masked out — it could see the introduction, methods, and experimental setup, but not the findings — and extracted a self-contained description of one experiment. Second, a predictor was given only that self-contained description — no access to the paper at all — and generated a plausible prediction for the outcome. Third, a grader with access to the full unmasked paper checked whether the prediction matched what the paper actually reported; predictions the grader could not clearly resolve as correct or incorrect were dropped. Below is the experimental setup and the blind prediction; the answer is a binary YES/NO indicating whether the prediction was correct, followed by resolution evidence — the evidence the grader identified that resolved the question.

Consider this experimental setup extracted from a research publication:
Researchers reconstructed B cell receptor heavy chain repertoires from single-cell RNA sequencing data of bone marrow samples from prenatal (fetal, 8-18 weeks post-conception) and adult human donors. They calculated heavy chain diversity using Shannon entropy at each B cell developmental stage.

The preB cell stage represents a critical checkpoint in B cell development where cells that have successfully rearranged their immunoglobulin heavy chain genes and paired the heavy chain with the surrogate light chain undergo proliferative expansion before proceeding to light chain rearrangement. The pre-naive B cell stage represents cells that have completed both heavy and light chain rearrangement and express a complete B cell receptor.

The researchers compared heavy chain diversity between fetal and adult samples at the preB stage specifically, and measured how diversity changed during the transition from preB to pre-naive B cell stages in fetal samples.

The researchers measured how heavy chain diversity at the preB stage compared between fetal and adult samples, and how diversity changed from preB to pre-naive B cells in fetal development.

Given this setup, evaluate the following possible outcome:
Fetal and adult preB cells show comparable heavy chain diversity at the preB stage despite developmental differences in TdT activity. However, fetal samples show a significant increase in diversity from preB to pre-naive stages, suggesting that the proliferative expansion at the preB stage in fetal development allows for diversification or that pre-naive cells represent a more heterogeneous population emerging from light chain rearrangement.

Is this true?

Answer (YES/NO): NO